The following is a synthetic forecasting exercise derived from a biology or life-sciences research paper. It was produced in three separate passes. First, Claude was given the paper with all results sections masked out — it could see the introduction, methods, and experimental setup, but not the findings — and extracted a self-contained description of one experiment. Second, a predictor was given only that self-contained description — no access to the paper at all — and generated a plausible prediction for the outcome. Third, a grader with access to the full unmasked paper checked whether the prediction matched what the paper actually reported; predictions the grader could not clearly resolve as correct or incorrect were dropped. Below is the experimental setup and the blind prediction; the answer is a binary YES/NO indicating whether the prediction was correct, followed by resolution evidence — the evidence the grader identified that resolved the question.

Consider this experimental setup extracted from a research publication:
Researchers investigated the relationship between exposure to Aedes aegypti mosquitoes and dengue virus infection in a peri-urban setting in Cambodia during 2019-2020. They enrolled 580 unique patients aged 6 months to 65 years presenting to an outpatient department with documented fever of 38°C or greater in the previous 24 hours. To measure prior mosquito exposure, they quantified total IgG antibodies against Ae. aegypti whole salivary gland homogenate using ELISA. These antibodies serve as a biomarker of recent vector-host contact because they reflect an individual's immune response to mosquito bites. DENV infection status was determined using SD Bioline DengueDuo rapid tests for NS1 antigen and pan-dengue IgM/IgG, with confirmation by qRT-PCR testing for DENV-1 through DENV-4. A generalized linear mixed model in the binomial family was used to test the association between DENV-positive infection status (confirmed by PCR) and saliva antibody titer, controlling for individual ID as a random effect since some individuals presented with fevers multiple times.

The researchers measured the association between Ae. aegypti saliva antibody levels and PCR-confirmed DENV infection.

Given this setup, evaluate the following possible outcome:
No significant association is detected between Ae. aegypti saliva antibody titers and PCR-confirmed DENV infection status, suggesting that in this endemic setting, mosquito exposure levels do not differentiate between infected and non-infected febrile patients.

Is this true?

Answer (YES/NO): YES